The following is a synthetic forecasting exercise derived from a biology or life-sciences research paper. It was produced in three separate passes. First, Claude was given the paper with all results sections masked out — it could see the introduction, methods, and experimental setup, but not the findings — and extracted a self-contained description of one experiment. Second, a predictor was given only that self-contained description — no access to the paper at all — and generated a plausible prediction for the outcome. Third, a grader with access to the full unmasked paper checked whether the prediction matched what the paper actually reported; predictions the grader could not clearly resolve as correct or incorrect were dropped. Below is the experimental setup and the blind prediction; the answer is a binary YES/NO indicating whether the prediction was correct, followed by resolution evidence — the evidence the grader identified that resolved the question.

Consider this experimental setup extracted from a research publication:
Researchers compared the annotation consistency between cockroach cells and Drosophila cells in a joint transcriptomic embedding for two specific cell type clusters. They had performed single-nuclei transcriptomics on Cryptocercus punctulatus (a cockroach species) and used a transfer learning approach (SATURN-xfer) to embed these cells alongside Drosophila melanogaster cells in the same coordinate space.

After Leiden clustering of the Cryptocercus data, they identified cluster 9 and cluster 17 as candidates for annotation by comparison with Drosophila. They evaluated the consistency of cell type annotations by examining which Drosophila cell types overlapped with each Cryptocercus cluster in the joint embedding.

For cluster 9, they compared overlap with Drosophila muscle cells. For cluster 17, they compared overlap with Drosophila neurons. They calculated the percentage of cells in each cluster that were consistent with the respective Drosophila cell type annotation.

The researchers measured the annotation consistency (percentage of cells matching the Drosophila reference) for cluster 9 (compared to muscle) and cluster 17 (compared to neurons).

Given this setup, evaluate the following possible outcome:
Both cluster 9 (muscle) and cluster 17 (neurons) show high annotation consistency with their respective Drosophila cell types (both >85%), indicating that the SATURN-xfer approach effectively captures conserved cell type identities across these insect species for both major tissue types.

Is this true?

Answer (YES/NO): YES